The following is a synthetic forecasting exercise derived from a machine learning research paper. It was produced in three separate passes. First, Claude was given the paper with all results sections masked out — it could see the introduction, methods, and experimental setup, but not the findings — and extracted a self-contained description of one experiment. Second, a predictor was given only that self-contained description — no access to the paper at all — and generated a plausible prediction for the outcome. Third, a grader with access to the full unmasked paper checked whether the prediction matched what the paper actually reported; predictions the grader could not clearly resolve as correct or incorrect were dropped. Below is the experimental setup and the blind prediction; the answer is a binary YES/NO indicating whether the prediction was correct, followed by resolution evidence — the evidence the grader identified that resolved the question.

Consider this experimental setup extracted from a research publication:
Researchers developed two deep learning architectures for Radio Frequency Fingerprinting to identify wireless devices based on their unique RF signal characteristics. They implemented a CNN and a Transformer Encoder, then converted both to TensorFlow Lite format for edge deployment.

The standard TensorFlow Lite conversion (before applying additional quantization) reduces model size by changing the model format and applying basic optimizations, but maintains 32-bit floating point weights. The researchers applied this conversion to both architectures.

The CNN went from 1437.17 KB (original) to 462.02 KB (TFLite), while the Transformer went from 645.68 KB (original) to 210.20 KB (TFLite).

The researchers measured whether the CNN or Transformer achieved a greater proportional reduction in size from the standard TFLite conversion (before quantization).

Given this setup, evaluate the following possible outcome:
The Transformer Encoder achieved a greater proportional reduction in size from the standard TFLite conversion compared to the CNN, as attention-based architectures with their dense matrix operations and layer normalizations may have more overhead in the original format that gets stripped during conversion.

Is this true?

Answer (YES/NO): NO